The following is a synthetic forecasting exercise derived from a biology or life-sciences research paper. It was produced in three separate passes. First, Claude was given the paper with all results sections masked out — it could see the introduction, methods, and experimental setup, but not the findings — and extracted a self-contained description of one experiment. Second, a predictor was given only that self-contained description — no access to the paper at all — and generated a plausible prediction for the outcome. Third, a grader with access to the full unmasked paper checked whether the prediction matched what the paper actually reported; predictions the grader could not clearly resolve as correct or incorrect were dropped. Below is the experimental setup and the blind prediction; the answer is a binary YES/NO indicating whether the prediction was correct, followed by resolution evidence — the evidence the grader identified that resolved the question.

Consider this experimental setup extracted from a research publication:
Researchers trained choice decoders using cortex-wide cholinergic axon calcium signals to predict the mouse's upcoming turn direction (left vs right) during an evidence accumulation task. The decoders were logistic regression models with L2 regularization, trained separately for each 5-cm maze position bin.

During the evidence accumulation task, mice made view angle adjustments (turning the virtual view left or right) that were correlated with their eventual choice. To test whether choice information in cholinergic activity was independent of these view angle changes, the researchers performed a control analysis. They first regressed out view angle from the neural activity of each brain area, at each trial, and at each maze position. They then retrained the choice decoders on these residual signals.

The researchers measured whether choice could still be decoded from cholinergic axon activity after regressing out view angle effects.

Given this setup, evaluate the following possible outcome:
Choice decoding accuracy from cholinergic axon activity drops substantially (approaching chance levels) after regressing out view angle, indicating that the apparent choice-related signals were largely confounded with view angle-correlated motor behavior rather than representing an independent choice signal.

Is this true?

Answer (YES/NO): NO